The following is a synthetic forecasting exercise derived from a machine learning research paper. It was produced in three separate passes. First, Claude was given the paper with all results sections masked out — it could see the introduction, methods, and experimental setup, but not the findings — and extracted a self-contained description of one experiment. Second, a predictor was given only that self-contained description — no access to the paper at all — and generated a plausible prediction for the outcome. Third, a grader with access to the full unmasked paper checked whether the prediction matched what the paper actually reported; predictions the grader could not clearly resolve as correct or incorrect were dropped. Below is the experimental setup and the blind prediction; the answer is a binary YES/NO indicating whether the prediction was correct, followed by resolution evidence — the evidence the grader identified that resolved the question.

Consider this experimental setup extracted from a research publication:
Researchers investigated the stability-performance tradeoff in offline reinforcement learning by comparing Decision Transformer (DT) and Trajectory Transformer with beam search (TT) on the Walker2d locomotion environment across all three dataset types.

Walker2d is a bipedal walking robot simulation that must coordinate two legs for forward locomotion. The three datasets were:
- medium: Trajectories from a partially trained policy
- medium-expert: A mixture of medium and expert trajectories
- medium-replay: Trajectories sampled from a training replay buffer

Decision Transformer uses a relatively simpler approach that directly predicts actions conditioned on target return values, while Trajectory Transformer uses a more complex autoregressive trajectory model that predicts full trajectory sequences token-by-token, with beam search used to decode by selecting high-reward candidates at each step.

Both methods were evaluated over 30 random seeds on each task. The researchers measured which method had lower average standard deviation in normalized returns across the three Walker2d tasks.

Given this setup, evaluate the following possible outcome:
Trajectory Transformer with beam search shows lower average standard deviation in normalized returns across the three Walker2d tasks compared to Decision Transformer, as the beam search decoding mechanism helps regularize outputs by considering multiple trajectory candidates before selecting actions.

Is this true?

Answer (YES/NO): NO